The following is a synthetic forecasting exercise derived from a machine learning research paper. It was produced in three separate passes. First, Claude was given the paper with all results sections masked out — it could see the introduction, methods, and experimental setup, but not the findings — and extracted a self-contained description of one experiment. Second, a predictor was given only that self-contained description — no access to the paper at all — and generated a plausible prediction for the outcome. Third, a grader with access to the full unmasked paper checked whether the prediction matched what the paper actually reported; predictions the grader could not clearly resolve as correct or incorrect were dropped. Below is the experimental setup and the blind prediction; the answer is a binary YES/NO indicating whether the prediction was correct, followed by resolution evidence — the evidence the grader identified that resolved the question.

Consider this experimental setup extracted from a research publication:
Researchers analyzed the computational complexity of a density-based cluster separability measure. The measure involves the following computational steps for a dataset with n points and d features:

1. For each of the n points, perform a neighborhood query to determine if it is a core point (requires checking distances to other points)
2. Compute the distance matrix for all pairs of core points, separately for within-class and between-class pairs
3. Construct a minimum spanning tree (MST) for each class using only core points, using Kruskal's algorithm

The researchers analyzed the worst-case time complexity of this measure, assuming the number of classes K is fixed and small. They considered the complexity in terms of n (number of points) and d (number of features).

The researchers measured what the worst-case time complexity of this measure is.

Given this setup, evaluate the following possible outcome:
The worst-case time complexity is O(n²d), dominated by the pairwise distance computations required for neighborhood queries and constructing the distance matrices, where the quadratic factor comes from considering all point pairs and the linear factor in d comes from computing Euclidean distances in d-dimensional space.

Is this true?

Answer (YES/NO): YES